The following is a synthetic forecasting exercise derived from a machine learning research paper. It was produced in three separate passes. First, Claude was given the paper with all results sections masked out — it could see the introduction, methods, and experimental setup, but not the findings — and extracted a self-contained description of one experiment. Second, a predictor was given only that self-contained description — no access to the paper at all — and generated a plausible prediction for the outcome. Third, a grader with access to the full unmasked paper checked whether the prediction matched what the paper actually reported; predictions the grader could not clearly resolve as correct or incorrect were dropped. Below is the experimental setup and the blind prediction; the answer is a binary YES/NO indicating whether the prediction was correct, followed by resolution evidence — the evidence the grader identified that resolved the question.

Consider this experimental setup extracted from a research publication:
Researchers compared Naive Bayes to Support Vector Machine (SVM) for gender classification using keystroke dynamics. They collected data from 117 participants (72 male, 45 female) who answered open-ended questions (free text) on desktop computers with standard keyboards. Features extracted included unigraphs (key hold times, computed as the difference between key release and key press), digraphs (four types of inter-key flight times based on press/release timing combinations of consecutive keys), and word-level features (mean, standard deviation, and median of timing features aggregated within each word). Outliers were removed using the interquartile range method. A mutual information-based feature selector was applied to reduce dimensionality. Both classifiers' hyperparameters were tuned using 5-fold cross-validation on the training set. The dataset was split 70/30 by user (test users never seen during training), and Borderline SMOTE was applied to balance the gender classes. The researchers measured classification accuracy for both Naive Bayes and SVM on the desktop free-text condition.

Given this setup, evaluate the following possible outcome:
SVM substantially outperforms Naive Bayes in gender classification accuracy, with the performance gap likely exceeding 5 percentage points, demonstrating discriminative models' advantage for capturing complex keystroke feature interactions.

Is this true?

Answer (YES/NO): YES